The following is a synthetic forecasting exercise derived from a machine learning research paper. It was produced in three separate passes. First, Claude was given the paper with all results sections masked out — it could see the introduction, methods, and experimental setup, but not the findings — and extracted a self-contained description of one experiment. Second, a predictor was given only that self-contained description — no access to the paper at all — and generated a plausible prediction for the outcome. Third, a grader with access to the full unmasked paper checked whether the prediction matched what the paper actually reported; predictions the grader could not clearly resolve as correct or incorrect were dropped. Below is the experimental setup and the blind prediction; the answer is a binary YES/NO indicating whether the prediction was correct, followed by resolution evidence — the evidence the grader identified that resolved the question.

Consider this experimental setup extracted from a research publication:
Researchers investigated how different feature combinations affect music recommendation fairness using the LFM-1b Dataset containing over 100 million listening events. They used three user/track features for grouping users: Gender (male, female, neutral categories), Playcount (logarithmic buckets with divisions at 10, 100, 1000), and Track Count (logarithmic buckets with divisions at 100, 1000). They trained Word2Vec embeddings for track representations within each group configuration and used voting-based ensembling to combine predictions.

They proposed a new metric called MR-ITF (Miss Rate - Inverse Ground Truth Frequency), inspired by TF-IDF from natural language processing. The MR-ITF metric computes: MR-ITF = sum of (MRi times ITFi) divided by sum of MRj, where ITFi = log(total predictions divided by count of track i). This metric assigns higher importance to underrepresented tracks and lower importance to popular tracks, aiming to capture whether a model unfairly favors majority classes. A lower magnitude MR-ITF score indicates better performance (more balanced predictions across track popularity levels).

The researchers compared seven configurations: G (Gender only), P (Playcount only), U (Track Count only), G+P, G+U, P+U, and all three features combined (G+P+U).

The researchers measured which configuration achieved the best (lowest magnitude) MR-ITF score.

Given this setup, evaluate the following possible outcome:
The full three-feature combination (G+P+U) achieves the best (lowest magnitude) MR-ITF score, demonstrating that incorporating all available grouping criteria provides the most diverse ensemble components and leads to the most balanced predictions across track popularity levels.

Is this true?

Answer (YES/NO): NO